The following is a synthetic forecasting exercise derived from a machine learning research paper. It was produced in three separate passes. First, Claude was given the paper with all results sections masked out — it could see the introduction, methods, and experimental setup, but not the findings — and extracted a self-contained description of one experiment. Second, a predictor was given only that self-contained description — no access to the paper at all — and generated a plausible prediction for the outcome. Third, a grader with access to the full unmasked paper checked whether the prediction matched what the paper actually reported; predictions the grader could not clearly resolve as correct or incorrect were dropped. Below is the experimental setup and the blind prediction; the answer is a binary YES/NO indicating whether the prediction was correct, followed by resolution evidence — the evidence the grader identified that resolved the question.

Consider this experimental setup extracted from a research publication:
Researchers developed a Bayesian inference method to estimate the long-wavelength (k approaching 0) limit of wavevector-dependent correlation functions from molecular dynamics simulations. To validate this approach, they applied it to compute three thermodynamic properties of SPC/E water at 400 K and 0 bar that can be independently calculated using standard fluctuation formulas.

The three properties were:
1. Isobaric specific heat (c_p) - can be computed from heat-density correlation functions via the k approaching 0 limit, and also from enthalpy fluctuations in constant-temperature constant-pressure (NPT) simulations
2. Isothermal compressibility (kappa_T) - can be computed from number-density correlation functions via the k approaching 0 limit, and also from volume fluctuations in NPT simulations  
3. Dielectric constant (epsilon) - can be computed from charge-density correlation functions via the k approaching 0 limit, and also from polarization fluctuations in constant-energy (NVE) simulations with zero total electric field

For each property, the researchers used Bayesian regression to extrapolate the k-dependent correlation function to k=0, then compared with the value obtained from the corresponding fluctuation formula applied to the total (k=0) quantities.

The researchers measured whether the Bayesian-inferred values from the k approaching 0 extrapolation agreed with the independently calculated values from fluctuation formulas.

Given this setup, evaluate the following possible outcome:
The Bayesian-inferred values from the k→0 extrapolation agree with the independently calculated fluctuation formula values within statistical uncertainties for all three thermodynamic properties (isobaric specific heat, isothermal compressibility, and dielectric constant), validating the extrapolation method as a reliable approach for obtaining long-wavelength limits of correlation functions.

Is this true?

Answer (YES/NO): YES